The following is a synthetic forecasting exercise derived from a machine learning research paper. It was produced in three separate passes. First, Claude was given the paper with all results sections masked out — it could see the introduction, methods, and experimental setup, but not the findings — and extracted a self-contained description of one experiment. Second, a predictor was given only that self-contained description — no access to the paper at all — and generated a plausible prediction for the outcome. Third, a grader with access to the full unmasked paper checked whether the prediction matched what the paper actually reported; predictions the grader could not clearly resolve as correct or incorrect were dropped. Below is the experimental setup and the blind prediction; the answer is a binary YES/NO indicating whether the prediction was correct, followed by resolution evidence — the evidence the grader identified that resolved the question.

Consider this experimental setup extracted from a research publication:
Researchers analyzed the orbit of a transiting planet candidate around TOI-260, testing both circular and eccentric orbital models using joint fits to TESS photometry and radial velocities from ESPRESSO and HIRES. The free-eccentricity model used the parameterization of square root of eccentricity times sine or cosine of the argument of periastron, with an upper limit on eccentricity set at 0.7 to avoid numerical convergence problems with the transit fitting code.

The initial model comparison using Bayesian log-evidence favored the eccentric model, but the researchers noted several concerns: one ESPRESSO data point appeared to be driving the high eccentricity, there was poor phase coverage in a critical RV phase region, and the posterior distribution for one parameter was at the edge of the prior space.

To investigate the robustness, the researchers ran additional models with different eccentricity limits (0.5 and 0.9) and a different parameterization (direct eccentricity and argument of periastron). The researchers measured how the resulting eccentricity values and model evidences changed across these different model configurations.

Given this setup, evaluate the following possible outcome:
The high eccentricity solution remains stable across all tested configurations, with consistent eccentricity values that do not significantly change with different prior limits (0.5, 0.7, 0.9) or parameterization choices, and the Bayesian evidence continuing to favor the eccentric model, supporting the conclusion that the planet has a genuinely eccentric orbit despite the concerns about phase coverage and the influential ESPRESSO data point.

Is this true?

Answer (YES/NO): NO